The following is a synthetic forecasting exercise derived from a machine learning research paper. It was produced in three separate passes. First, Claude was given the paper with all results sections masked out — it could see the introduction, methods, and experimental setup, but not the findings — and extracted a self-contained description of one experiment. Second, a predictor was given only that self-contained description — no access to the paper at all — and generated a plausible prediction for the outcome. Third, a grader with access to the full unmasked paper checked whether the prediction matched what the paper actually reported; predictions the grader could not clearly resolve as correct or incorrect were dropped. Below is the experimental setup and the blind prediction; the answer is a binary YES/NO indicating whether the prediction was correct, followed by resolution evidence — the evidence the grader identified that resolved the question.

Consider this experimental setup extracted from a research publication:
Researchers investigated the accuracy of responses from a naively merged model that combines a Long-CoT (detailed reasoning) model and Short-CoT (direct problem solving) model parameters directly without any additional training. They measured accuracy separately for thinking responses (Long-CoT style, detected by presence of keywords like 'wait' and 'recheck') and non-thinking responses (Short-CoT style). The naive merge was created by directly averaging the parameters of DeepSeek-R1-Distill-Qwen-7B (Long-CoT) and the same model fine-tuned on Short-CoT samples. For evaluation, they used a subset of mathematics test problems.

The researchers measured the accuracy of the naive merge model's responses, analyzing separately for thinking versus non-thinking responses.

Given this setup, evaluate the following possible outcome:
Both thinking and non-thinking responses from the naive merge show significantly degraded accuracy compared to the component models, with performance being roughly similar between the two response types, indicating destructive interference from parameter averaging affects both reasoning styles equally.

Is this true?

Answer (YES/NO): NO